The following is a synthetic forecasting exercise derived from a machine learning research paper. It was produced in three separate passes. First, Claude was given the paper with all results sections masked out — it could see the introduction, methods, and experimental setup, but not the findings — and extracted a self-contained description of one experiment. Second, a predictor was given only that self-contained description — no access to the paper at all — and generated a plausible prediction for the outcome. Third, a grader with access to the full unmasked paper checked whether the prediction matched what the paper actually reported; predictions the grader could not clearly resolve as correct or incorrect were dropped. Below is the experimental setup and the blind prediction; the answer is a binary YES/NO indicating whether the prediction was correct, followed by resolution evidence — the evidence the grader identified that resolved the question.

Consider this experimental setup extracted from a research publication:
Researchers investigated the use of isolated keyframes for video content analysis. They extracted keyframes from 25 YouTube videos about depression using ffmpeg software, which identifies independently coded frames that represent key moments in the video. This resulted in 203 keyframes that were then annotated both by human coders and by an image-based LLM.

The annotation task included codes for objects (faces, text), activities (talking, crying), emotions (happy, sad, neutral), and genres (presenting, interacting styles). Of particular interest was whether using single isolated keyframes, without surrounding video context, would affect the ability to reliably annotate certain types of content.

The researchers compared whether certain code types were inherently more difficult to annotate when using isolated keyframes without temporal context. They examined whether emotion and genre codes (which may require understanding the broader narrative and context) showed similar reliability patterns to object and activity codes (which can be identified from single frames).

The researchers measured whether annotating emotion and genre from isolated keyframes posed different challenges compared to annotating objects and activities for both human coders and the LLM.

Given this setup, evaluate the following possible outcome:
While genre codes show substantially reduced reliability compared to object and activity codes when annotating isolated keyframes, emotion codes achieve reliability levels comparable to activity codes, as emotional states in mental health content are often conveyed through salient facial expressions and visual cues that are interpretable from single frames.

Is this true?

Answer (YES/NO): NO